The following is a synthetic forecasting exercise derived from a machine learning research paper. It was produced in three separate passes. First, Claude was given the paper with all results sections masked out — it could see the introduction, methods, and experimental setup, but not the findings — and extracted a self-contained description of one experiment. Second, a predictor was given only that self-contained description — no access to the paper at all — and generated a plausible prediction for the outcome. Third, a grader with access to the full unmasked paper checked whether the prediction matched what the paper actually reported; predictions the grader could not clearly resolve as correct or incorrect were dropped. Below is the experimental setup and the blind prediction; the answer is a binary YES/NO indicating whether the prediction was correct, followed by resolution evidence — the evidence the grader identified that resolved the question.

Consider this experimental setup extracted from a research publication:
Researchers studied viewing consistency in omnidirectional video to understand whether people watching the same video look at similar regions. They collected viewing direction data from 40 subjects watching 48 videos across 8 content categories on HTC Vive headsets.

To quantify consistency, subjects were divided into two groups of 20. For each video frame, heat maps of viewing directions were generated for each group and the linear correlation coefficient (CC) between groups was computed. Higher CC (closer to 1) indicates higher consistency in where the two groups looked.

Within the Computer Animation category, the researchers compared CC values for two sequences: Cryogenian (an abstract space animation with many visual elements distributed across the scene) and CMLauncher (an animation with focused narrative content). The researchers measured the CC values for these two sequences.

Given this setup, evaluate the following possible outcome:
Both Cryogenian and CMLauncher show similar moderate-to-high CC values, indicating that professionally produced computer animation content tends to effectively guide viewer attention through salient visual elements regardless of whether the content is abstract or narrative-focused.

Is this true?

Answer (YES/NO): NO